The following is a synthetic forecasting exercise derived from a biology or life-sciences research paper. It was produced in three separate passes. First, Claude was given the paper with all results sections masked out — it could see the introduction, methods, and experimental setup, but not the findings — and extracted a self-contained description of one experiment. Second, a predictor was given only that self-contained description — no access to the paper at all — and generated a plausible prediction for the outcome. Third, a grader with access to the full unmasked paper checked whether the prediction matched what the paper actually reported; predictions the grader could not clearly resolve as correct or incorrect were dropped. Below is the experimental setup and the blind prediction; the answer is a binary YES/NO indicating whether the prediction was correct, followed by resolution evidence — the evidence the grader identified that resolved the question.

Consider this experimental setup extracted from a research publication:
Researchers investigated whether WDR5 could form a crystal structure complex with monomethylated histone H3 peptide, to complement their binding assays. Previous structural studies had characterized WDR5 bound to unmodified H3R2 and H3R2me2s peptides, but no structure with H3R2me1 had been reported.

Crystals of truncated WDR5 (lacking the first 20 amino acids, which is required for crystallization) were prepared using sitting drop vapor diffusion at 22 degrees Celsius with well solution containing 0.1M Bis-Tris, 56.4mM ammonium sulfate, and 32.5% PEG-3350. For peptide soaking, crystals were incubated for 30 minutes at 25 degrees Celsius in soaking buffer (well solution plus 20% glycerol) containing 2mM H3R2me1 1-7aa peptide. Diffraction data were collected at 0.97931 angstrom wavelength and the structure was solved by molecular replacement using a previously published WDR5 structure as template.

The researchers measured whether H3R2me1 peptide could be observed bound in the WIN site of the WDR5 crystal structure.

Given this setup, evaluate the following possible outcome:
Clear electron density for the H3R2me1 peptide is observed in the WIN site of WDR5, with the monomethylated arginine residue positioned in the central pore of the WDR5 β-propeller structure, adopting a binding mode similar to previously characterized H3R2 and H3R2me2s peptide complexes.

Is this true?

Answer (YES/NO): YES